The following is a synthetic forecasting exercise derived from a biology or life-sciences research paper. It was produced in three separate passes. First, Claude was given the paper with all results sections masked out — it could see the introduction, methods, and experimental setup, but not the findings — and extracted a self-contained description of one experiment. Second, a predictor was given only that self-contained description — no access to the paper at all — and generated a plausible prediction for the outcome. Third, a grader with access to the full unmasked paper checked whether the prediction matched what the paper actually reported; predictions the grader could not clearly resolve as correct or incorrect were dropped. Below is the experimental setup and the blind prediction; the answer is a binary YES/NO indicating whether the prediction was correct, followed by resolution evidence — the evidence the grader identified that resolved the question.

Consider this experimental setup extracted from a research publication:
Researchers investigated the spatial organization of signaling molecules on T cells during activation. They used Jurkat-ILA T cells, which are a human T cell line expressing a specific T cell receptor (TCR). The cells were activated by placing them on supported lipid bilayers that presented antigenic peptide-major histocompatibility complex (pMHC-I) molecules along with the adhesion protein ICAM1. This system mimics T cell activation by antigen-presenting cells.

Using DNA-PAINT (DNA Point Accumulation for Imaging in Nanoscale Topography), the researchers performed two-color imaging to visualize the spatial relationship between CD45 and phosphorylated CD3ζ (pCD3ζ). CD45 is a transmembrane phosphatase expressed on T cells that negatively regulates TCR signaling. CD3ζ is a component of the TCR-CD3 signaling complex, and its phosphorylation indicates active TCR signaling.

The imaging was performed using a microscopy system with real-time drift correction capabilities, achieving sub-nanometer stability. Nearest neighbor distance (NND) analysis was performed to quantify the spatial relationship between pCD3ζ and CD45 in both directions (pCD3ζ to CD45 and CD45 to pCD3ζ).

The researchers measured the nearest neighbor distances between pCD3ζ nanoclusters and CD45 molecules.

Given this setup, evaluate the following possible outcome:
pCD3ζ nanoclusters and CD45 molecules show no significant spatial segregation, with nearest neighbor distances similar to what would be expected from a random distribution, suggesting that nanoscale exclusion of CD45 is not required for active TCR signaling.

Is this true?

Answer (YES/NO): NO